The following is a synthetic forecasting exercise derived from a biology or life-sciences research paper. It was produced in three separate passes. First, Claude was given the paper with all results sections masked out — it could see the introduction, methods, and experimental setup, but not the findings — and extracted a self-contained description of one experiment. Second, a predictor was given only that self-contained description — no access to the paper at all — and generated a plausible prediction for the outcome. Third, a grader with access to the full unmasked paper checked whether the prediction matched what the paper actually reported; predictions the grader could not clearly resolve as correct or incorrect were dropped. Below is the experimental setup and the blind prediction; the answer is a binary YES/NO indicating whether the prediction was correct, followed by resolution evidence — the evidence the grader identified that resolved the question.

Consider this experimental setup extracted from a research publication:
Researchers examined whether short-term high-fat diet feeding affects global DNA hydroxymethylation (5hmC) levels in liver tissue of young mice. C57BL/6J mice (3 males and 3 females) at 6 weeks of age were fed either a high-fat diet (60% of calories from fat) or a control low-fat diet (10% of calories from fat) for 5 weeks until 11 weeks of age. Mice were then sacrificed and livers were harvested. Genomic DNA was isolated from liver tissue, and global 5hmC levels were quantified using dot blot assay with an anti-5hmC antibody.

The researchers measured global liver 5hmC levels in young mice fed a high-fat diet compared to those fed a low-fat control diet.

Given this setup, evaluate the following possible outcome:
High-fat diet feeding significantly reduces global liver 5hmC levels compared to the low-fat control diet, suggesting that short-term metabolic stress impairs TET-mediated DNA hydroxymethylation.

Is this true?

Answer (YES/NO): NO